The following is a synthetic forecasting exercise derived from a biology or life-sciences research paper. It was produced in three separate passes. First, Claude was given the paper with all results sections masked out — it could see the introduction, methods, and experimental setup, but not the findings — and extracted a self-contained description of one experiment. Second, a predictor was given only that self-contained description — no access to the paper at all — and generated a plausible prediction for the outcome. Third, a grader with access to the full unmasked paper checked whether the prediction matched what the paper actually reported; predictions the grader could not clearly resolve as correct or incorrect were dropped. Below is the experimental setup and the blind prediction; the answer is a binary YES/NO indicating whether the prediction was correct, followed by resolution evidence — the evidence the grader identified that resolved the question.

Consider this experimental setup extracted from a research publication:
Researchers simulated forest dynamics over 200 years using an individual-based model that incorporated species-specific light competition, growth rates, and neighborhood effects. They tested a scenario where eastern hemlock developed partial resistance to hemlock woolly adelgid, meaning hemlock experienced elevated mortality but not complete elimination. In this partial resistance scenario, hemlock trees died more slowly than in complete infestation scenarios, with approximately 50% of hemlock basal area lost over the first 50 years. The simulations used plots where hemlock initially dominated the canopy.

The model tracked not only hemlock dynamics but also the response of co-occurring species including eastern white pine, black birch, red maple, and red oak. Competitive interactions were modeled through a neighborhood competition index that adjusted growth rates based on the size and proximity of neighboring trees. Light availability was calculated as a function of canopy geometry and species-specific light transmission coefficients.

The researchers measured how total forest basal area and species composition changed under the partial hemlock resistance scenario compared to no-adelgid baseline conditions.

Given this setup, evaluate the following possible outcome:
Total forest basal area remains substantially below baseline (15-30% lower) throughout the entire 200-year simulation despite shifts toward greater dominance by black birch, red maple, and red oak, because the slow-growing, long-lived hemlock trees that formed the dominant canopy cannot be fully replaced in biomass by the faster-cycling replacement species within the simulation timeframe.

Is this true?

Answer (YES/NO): NO